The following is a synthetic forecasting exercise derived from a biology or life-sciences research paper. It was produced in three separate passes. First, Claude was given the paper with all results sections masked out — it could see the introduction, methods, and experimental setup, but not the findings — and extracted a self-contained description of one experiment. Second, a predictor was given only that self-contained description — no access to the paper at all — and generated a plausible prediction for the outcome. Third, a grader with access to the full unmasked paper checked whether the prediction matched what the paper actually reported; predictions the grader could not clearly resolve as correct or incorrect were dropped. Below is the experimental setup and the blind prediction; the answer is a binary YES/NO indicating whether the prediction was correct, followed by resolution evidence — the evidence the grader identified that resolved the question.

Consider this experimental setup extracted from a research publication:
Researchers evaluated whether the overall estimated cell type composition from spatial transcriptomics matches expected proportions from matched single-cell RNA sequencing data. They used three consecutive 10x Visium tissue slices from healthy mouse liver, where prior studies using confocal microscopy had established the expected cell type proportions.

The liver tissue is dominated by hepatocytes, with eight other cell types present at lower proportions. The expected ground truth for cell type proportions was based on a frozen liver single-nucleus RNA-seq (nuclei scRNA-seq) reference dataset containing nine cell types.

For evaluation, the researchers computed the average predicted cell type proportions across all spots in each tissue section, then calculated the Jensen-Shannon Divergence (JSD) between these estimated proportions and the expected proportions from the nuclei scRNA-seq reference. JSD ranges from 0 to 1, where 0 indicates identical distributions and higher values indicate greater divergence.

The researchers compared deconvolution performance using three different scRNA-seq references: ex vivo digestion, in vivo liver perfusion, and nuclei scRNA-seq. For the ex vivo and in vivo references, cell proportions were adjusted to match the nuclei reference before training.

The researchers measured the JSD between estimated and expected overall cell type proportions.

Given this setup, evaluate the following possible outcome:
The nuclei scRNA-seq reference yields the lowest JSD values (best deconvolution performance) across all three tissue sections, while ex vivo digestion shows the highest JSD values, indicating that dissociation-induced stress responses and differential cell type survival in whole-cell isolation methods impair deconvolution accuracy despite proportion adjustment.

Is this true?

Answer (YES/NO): NO